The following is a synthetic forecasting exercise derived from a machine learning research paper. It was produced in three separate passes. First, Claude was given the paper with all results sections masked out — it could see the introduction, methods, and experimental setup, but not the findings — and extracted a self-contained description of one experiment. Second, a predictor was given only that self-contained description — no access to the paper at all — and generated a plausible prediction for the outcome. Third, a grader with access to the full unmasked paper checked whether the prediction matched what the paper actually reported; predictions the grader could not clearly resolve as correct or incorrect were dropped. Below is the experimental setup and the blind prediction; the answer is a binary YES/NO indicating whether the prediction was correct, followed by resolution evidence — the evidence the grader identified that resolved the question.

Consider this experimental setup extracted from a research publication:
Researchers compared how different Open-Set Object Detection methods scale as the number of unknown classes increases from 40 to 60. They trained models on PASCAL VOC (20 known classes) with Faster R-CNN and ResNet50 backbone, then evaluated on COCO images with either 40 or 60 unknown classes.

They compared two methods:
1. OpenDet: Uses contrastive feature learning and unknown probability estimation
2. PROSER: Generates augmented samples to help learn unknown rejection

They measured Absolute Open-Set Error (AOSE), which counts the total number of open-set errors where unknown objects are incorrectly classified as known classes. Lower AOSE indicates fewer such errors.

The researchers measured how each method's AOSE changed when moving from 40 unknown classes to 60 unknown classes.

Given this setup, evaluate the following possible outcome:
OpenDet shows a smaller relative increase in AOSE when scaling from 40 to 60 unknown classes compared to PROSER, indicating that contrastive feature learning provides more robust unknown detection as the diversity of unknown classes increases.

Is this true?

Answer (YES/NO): NO